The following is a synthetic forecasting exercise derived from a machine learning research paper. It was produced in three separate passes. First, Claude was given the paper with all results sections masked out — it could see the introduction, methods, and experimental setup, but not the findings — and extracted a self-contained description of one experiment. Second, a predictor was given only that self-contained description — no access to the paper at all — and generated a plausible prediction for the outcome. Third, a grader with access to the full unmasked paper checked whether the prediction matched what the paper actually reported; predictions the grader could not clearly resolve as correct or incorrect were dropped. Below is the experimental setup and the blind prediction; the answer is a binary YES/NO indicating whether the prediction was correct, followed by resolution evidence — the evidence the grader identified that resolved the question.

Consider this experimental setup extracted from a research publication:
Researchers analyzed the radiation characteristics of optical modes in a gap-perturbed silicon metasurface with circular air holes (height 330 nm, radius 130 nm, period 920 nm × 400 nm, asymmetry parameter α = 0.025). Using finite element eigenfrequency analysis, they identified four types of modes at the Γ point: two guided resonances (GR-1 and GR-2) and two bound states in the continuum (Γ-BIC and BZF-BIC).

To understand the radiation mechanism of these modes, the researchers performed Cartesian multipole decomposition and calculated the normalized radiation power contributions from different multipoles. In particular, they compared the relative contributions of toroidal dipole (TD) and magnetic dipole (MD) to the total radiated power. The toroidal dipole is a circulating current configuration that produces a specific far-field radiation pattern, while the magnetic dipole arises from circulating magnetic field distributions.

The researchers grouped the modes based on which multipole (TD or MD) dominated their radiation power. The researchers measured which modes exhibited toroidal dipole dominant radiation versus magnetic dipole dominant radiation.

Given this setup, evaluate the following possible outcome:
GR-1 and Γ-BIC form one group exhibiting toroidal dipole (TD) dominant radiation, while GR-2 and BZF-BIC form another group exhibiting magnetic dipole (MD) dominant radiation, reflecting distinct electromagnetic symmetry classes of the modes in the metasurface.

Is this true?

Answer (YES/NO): YES